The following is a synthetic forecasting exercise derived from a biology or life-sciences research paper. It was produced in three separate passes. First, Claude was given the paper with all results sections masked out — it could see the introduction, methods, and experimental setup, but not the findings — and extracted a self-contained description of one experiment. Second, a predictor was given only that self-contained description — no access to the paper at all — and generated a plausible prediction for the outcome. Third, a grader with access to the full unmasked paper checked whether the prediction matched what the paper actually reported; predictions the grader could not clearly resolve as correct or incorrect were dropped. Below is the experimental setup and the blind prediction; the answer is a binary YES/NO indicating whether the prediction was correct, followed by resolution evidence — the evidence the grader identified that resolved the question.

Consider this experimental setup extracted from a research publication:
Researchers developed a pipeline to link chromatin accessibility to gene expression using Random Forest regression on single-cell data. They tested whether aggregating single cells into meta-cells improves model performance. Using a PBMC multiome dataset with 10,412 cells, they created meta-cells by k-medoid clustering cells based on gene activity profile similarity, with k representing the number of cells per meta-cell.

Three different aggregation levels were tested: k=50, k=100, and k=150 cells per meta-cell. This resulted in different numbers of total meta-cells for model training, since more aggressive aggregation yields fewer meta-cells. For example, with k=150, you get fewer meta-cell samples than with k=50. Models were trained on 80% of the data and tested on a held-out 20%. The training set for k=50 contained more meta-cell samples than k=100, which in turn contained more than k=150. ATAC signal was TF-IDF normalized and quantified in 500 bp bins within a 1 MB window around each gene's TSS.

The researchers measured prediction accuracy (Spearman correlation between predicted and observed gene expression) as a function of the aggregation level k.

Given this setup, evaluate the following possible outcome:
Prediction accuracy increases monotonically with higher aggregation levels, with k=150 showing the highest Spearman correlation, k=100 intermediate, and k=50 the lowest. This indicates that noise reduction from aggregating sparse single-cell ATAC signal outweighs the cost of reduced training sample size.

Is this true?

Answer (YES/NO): NO